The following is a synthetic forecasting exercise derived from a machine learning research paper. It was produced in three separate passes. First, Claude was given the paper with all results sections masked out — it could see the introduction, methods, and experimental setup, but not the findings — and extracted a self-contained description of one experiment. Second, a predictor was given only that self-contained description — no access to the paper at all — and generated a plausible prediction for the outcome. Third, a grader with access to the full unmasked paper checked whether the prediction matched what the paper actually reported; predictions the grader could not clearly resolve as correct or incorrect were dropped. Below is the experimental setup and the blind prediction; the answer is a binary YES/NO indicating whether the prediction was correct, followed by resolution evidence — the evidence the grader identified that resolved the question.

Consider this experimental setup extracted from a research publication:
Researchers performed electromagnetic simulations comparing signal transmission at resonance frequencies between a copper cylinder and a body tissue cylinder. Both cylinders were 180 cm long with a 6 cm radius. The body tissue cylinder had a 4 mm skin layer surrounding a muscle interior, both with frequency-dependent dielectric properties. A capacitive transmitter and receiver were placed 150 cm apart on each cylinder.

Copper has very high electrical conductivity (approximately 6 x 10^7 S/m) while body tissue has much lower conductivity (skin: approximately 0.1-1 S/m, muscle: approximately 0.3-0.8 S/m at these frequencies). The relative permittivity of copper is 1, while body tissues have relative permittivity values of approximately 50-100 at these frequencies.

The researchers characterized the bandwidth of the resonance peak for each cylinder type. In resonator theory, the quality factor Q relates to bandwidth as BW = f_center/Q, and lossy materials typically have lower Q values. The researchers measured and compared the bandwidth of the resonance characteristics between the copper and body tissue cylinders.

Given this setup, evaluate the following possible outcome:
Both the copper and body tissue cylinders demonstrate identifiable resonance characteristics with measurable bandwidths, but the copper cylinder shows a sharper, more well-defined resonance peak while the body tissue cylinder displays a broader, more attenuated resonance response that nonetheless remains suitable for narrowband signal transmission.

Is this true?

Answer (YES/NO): NO